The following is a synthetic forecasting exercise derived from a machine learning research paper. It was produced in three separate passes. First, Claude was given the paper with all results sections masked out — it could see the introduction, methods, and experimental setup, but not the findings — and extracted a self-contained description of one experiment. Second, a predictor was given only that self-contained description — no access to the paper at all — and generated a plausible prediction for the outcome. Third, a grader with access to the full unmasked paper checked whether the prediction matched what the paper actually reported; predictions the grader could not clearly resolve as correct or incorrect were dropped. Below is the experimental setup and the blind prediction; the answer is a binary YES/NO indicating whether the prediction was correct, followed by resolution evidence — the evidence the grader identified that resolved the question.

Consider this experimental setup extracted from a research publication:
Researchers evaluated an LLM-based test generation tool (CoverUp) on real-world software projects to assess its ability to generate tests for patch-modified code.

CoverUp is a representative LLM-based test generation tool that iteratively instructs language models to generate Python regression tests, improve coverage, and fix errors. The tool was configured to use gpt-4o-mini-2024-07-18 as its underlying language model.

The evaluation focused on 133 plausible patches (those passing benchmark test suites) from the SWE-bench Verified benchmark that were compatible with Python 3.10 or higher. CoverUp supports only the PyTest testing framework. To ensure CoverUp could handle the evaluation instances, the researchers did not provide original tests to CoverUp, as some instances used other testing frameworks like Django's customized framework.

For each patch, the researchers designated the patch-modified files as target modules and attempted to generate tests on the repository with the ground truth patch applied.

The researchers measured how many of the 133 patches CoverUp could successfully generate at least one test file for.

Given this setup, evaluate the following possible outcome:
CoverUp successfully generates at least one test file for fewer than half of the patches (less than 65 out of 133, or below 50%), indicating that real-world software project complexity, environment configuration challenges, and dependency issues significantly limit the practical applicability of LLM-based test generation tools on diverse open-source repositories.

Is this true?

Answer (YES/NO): YES